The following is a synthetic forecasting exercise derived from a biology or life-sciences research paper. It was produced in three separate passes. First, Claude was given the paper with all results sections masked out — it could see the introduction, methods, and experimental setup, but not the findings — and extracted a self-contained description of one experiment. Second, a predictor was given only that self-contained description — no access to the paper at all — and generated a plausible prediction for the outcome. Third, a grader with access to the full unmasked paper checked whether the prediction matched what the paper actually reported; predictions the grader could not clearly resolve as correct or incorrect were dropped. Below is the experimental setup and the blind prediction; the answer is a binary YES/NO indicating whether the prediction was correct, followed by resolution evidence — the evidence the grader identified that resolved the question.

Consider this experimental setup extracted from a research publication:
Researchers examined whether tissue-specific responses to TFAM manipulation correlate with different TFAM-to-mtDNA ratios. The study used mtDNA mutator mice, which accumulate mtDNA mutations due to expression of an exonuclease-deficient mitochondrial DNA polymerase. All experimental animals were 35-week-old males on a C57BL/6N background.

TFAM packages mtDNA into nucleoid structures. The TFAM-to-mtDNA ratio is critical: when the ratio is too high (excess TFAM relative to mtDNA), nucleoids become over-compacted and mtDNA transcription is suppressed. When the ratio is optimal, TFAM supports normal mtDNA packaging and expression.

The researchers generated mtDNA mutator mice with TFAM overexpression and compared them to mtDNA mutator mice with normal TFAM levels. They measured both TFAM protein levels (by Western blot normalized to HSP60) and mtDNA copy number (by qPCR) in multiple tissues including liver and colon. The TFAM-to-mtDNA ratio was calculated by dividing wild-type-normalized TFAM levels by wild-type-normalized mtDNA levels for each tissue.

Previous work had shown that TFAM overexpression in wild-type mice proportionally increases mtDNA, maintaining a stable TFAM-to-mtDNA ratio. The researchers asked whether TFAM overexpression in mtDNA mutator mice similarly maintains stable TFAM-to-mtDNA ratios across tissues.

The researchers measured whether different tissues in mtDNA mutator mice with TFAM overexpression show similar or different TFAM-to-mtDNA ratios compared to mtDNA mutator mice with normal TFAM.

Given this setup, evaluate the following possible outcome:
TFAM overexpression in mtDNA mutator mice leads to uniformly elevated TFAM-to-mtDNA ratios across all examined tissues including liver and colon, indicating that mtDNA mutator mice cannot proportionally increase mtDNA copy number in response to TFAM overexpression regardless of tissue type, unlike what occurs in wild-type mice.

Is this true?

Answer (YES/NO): NO